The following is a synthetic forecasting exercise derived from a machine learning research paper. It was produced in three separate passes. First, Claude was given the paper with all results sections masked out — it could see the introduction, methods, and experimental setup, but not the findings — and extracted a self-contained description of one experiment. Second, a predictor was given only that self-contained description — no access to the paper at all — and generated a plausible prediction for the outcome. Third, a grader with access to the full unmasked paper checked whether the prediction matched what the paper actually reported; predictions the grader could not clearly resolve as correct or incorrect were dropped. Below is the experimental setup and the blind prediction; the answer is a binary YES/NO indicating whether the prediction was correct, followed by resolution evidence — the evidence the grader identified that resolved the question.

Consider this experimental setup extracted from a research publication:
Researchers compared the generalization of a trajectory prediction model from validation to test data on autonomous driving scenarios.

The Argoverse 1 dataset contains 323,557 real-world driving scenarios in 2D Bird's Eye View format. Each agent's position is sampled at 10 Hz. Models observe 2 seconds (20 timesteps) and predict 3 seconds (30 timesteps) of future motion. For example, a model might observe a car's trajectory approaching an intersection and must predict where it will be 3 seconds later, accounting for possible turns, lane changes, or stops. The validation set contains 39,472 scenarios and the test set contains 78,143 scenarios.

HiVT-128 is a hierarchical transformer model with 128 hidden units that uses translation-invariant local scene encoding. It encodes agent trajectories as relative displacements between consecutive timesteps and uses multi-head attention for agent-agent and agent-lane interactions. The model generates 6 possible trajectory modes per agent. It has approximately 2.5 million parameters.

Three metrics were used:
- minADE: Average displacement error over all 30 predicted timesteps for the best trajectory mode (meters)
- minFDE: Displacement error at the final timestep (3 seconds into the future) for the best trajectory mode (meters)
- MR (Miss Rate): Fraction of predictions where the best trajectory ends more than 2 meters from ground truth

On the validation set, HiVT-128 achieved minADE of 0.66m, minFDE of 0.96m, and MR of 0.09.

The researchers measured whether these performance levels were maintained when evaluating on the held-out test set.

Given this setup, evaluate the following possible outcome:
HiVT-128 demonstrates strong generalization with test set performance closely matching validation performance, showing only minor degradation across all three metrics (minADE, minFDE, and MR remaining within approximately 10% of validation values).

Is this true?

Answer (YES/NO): NO